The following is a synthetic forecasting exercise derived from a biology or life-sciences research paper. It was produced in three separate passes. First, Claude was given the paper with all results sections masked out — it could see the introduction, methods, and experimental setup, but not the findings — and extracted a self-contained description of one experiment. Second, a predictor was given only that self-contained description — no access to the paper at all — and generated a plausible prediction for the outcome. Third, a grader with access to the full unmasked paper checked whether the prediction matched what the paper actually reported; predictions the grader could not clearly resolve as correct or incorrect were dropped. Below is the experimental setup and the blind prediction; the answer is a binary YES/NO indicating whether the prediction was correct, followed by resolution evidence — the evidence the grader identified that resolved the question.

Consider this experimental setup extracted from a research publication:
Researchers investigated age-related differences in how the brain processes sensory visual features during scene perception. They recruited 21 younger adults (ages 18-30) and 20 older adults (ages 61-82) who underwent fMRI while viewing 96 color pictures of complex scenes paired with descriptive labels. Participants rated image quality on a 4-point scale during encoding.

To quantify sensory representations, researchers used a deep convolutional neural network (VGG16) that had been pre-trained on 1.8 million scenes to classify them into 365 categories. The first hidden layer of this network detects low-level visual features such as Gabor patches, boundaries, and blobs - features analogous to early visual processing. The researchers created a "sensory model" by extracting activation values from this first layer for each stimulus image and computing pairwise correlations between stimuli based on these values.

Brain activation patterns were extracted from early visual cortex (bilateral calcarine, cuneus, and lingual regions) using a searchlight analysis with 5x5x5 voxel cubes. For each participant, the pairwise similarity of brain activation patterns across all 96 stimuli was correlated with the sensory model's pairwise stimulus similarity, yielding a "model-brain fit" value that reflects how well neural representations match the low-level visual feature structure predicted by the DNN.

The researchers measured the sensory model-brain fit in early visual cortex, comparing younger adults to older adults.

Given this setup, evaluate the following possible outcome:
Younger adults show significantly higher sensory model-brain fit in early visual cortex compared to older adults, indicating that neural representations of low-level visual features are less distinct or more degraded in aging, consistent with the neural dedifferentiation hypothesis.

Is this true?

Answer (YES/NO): YES